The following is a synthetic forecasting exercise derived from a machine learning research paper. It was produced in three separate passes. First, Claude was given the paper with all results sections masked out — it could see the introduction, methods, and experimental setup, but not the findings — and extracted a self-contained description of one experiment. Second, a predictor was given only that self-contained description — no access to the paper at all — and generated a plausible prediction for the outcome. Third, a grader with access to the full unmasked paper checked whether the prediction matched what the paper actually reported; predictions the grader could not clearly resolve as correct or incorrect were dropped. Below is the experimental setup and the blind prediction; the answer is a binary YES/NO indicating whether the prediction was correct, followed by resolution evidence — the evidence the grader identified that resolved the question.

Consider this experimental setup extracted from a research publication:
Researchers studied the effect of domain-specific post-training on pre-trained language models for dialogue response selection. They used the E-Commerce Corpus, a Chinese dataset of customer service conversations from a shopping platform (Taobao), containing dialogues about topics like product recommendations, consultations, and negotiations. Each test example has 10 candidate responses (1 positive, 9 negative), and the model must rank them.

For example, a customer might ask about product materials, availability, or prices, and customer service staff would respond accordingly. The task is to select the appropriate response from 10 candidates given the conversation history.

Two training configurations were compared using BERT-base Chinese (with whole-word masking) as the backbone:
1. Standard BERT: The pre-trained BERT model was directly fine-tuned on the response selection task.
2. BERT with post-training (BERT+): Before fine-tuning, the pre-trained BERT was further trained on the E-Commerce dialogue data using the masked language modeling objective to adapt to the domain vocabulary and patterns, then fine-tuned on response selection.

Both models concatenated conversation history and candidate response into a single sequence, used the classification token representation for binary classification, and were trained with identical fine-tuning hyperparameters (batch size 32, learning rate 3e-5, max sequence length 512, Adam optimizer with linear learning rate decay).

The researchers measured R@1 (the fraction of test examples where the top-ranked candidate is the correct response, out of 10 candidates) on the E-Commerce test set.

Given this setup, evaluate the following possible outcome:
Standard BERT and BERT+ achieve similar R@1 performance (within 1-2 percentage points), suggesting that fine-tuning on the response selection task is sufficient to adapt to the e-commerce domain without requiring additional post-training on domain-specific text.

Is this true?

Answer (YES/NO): NO